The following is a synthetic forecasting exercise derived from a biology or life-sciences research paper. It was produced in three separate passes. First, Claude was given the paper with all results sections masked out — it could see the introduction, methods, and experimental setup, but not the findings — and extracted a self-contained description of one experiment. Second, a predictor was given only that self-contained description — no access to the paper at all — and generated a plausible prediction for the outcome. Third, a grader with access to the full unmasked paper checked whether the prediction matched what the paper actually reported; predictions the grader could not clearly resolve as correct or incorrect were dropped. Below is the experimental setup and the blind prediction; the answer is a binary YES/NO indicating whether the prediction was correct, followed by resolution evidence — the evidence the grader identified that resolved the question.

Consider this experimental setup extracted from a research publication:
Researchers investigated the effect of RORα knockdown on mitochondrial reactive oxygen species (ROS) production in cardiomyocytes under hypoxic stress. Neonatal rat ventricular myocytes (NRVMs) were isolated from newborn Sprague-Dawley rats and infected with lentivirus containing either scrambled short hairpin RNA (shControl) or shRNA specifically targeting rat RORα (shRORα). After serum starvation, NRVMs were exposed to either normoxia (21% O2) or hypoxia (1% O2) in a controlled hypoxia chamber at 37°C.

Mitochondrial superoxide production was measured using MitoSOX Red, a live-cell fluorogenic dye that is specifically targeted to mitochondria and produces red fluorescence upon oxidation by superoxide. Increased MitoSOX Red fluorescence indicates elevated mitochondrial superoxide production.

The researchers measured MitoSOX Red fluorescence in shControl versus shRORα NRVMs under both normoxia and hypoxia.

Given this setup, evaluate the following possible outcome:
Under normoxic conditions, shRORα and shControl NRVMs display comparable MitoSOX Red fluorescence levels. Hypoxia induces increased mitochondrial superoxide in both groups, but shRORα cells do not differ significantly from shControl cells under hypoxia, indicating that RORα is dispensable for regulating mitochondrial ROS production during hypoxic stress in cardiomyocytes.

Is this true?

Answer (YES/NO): NO